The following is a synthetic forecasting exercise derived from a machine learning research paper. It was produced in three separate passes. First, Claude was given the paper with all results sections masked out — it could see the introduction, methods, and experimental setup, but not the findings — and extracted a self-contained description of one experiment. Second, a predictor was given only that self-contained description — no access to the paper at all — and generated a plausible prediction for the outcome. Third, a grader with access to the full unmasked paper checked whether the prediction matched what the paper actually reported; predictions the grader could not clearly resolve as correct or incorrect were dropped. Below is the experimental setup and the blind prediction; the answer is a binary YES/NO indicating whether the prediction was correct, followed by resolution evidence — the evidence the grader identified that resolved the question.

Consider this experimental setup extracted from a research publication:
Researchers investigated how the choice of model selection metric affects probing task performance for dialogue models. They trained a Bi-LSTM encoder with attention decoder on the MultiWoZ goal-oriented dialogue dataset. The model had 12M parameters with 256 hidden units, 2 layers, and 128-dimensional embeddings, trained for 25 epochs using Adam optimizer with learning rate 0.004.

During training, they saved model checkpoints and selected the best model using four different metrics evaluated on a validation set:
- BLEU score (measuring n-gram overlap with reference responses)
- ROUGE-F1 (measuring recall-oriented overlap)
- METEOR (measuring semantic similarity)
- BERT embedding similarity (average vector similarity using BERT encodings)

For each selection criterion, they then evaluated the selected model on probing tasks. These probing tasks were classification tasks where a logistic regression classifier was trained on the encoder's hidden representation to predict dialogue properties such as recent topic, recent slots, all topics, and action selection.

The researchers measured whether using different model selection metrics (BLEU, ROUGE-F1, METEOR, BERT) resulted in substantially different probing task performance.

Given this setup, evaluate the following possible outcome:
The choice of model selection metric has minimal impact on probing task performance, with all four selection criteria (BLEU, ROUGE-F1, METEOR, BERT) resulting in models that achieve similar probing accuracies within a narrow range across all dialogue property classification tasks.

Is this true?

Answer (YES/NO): NO